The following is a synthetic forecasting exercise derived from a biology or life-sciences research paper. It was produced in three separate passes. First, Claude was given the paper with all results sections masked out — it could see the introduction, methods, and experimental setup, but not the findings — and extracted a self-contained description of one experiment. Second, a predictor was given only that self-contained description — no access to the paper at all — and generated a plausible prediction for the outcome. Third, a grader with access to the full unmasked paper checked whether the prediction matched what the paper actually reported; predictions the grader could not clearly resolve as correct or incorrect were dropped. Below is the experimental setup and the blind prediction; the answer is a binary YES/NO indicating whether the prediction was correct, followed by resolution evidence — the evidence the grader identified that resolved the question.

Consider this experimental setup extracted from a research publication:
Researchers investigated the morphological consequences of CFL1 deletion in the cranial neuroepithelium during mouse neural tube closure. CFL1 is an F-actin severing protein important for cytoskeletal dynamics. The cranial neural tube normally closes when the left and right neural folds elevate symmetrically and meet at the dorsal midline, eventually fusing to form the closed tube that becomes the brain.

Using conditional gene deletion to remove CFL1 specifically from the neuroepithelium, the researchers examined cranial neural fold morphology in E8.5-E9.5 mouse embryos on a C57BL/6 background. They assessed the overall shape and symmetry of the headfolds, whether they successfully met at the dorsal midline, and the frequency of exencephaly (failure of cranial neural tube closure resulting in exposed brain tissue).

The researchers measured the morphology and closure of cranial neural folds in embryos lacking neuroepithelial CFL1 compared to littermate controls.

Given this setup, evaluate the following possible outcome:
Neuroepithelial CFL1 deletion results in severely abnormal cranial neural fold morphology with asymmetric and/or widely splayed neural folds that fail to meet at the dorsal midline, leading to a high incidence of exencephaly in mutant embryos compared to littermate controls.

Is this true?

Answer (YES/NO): NO